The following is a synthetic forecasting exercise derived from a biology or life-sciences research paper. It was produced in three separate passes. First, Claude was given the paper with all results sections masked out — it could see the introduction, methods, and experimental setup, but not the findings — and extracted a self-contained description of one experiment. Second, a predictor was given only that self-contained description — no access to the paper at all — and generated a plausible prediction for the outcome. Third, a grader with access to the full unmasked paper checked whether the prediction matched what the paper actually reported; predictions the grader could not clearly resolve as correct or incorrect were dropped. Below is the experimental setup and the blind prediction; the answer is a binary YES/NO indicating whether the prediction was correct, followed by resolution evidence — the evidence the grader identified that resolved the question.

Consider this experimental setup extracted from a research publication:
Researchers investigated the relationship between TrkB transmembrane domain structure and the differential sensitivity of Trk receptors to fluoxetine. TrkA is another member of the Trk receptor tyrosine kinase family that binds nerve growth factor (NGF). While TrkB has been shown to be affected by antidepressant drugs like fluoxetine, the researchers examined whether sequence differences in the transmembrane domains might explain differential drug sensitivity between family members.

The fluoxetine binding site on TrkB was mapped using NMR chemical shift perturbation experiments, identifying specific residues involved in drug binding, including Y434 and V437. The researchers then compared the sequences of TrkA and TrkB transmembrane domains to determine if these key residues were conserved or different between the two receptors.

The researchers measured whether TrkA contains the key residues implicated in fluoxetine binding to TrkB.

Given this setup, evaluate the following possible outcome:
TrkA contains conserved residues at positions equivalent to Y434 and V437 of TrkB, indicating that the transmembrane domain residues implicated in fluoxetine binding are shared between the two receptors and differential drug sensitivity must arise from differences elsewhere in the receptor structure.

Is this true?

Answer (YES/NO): NO